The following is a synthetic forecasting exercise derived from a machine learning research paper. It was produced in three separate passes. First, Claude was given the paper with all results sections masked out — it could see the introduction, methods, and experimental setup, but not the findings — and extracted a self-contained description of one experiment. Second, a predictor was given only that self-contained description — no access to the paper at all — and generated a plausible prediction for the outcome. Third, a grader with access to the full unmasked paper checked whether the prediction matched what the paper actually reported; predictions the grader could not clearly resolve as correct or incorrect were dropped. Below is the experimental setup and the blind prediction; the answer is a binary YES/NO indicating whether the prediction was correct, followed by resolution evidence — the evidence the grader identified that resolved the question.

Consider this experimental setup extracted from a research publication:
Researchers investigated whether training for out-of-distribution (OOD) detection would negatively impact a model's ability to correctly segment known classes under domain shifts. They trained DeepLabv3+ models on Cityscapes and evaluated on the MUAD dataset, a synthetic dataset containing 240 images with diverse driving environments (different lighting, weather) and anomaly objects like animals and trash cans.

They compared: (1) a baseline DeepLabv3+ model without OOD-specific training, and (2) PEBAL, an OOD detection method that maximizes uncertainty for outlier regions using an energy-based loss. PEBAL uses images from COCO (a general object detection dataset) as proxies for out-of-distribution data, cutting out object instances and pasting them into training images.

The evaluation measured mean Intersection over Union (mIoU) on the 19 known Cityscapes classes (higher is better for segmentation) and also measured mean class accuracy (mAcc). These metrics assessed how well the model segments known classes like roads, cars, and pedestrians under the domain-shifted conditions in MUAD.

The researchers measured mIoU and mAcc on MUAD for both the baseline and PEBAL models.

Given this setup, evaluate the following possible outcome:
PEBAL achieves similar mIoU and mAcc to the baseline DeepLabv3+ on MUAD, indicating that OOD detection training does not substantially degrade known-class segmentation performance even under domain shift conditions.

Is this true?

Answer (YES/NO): NO